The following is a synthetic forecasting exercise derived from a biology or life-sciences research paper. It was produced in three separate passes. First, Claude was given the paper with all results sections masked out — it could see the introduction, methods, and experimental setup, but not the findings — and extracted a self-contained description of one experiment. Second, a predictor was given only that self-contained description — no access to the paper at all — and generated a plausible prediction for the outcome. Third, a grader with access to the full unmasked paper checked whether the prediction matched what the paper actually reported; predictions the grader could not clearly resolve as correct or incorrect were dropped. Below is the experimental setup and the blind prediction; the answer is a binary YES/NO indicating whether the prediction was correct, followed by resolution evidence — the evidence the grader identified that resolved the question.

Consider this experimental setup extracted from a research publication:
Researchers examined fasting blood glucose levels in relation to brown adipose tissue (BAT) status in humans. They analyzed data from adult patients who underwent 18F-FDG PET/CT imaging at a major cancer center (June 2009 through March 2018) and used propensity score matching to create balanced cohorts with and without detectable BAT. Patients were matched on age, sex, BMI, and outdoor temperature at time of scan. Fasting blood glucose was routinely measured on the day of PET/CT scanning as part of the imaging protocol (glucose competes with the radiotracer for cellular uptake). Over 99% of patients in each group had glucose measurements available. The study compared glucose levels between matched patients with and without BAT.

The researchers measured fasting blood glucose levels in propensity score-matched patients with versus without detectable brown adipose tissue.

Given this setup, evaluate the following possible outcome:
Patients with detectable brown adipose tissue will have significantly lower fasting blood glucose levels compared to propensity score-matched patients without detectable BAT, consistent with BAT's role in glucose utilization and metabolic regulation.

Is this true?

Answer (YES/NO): YES